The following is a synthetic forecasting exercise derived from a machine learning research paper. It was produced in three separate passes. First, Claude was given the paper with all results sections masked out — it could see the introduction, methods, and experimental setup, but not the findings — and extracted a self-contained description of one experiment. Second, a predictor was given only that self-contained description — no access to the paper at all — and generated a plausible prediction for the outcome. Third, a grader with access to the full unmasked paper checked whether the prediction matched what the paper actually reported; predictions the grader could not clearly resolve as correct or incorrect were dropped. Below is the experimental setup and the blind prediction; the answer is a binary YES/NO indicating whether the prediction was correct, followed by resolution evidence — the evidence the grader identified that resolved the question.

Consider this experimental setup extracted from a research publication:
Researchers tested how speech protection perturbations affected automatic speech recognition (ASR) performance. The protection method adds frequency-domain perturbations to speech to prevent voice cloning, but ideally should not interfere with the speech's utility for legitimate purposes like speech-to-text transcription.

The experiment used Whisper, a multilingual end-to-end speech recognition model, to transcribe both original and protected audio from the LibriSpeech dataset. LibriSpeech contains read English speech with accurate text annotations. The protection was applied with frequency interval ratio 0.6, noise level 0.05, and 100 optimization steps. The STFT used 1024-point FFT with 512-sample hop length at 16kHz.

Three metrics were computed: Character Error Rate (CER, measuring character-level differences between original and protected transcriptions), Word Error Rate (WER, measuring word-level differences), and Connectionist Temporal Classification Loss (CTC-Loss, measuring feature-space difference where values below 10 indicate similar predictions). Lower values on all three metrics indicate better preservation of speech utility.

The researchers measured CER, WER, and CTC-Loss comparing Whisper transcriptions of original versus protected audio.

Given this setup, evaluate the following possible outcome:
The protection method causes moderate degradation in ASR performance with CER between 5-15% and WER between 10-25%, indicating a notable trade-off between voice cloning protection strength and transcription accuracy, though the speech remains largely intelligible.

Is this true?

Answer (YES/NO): NO